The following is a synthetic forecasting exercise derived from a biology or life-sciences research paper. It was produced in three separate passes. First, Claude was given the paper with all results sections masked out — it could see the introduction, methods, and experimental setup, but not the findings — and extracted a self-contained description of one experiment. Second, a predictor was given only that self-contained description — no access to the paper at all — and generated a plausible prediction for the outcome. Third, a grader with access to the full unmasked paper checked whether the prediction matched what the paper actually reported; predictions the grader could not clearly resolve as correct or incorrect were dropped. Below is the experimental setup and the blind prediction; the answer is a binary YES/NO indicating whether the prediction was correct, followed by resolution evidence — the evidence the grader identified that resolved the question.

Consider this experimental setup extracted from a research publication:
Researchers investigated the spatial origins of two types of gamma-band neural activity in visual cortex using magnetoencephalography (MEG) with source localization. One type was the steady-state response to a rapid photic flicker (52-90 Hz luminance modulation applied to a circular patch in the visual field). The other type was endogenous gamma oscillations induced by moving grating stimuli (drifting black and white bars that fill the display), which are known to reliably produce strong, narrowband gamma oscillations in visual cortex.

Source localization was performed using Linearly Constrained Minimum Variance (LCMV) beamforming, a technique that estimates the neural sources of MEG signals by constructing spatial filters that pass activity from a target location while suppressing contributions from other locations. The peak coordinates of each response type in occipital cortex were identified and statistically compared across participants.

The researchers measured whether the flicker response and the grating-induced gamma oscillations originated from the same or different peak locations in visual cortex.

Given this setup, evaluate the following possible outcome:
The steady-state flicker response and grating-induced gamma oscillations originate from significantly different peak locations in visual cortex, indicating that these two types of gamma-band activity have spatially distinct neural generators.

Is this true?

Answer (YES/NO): YES